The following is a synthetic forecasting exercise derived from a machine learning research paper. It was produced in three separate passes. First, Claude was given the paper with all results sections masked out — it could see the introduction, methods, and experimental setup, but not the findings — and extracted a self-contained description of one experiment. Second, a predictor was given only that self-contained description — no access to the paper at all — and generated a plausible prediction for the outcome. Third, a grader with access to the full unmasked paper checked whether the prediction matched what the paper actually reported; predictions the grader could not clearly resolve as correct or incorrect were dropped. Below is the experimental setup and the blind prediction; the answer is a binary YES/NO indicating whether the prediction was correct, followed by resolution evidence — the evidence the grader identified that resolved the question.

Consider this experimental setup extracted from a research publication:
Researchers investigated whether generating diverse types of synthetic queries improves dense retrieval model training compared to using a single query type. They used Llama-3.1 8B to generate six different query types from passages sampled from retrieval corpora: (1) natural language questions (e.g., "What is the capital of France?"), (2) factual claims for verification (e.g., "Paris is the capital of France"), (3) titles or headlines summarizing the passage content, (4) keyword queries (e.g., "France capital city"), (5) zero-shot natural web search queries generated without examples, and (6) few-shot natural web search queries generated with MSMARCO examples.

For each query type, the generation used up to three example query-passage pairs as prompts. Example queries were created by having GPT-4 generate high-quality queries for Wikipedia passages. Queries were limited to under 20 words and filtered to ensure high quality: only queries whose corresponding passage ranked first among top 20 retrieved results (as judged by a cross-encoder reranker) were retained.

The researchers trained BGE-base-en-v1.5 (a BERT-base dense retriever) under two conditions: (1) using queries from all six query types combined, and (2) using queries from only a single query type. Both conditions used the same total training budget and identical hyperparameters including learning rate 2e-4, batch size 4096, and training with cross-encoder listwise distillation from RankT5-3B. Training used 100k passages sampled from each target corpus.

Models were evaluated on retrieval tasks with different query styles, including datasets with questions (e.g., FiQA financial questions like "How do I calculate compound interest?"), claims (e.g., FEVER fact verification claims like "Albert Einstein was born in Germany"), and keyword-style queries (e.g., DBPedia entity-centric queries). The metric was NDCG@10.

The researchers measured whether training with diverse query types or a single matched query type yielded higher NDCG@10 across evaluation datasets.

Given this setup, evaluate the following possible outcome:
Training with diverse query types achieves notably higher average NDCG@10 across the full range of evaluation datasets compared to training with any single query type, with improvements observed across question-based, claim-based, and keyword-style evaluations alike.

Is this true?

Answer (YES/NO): YES